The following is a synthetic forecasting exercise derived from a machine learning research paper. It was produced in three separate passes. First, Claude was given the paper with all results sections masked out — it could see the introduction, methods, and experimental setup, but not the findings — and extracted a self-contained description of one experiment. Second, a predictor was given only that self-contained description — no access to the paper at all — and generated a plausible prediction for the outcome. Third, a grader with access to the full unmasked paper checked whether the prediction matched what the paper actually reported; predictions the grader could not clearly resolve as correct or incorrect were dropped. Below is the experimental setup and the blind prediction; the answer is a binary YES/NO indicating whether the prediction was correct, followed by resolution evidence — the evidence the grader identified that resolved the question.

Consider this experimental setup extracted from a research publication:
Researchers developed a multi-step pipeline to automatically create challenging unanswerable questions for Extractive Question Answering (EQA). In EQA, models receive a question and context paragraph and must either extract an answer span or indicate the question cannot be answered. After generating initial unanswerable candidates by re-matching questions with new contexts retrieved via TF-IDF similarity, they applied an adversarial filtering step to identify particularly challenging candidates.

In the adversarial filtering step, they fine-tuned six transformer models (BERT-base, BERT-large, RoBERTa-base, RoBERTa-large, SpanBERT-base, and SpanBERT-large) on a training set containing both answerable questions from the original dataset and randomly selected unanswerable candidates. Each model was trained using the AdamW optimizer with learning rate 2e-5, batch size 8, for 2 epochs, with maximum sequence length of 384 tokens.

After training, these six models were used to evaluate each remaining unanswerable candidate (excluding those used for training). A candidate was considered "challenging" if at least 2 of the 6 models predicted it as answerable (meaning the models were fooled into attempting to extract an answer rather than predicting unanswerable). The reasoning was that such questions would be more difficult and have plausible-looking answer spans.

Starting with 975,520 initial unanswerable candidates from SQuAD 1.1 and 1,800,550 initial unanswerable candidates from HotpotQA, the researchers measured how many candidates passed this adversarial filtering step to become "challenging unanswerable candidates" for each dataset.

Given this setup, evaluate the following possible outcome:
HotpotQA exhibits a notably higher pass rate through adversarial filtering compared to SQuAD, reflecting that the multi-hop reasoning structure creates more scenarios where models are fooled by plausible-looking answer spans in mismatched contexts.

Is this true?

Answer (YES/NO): NO